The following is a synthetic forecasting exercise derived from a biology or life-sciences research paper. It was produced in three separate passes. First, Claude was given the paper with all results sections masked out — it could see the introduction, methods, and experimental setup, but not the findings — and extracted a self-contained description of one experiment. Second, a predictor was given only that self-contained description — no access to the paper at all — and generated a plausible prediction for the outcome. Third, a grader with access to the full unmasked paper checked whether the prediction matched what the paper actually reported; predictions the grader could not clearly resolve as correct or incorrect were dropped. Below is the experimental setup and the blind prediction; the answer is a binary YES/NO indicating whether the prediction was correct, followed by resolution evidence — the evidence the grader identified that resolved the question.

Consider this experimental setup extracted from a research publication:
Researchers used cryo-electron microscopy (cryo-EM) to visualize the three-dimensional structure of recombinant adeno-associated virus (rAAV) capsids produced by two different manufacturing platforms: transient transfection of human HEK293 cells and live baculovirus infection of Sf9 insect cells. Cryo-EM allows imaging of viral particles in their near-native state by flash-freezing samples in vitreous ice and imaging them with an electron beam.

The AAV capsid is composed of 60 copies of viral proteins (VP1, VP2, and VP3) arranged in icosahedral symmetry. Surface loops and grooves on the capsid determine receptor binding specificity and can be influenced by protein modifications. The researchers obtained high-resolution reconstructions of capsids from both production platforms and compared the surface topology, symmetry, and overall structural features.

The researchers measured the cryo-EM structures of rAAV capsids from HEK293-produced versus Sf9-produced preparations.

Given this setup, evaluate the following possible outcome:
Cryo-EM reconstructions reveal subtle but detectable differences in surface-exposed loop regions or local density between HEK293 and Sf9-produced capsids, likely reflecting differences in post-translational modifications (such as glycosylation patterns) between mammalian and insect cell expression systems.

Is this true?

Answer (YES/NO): NO